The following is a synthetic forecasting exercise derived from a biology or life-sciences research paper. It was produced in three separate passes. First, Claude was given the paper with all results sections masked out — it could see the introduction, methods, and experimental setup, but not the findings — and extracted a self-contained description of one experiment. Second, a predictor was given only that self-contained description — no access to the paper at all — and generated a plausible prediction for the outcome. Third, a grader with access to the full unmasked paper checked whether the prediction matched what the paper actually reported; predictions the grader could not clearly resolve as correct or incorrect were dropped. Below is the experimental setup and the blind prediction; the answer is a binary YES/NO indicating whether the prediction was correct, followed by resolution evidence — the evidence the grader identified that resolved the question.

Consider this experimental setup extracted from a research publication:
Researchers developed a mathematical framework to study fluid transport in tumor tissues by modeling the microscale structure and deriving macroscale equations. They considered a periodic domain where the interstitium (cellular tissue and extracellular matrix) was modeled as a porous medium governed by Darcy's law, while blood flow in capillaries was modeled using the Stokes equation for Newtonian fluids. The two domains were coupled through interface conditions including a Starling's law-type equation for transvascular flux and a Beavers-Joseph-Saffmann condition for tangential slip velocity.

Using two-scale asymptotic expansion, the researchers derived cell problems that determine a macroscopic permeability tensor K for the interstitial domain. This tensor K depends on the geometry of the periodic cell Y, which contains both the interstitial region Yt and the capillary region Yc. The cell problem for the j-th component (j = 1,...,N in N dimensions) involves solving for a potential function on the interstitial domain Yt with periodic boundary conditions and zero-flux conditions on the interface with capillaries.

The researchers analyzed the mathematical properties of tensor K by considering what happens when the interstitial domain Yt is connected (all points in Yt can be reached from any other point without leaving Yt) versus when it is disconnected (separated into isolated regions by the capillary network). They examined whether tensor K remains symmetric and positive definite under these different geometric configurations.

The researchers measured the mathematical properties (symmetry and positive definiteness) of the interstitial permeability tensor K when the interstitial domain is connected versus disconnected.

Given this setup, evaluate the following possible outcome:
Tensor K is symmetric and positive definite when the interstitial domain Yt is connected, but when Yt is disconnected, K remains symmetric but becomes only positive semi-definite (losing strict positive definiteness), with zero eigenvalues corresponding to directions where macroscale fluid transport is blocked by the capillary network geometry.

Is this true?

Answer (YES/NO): YES